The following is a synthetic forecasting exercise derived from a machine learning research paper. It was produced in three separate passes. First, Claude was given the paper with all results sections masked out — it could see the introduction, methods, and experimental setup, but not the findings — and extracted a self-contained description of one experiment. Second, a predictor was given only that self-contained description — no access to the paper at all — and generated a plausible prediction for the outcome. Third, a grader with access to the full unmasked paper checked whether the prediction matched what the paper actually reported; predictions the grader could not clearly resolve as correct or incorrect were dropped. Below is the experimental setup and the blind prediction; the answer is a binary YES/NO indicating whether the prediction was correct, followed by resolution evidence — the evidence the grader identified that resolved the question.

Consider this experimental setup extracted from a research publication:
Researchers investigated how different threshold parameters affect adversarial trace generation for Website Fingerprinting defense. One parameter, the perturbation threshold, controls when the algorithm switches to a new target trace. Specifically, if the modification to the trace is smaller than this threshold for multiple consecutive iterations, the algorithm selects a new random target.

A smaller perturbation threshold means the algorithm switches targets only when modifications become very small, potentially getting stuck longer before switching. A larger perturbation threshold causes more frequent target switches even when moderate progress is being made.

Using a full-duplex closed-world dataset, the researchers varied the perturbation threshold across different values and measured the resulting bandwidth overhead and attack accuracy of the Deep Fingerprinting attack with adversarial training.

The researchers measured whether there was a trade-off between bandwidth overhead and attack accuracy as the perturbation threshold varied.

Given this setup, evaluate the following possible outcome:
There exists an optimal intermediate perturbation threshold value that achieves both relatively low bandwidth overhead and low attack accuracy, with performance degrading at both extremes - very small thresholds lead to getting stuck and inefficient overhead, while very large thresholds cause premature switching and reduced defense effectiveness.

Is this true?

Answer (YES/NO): NO